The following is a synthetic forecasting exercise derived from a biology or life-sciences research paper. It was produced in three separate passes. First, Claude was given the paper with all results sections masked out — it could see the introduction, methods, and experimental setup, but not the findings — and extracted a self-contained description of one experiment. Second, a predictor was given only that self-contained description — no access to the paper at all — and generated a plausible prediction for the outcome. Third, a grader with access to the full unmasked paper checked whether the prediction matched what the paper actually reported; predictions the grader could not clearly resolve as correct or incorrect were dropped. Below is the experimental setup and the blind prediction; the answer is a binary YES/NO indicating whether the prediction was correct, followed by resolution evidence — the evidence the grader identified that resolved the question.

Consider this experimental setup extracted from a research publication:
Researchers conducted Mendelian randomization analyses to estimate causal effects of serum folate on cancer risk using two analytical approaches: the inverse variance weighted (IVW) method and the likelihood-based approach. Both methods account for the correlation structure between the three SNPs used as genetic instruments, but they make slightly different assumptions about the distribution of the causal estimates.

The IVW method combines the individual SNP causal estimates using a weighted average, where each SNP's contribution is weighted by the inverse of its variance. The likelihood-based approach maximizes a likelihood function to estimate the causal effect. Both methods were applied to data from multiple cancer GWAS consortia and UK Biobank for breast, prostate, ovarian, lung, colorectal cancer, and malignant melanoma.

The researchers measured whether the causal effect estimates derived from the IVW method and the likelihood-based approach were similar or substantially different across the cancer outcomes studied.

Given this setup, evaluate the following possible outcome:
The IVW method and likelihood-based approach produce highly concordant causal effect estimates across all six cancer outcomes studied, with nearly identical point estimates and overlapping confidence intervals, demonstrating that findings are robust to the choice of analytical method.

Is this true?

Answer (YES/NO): YES